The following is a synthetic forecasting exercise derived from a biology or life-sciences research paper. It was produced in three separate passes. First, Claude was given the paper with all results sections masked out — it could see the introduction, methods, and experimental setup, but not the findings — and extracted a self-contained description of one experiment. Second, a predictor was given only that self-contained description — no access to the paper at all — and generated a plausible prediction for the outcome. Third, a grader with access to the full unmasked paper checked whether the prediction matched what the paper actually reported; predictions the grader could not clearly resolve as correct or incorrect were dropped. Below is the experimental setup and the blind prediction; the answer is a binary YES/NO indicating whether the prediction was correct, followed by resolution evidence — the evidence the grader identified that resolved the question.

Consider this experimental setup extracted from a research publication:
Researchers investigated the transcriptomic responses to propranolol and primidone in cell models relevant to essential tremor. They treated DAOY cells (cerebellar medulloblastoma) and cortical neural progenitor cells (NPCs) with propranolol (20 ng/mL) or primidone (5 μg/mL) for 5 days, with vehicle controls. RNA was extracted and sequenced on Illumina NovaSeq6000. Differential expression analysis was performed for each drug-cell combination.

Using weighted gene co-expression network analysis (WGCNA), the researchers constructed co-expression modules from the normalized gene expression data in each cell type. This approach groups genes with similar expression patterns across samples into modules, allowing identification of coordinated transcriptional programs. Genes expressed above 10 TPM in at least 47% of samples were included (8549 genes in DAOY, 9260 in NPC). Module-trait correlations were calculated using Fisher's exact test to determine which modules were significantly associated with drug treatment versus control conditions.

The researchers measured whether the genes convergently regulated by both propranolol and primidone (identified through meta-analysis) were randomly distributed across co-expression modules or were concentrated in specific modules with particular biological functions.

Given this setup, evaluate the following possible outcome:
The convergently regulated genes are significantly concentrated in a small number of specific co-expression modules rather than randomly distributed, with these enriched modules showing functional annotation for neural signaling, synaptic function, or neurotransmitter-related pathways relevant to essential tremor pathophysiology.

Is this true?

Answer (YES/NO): NO